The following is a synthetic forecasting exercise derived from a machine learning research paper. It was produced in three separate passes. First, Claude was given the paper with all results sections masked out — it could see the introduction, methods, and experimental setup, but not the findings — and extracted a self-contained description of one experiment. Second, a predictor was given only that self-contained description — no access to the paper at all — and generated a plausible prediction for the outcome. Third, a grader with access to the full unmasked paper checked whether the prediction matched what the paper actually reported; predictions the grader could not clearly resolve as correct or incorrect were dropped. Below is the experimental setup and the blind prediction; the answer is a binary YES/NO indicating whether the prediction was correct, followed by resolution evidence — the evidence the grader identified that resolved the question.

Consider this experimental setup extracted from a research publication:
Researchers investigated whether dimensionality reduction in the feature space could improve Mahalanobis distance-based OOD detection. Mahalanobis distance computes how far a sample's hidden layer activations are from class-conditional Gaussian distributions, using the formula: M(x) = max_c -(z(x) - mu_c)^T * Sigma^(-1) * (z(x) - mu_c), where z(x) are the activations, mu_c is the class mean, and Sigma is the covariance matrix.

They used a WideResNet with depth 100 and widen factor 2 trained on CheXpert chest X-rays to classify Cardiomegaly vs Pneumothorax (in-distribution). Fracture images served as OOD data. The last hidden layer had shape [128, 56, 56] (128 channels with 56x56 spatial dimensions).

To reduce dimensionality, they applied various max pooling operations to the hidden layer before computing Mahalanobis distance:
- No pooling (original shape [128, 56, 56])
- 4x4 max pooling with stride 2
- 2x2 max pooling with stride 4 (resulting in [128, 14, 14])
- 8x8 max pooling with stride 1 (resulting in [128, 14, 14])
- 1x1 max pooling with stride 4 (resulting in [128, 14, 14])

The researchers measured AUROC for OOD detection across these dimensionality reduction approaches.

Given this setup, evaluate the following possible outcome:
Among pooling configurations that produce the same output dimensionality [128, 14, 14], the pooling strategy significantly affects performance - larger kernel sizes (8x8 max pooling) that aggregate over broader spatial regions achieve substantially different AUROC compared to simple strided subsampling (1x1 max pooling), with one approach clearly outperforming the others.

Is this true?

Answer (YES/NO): NO